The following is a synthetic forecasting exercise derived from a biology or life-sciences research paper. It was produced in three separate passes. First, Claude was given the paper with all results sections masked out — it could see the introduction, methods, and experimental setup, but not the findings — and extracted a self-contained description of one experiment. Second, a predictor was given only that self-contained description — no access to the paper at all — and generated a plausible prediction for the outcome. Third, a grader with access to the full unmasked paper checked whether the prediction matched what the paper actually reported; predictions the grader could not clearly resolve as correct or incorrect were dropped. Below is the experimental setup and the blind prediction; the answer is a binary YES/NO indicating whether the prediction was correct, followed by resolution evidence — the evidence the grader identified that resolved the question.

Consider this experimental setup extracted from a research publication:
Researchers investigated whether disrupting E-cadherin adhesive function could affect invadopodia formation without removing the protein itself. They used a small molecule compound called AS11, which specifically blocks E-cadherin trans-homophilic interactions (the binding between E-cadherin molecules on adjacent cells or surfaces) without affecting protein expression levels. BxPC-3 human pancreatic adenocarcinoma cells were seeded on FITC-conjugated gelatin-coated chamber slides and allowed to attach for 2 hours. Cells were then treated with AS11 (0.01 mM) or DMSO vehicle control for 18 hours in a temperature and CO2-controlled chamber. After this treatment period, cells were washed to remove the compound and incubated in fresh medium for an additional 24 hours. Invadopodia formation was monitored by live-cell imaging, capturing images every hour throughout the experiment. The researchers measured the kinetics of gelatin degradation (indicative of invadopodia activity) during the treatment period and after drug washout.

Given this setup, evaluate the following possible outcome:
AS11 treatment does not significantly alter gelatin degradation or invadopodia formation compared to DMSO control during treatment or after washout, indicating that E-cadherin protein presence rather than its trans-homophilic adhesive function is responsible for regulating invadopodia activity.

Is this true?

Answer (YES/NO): NO